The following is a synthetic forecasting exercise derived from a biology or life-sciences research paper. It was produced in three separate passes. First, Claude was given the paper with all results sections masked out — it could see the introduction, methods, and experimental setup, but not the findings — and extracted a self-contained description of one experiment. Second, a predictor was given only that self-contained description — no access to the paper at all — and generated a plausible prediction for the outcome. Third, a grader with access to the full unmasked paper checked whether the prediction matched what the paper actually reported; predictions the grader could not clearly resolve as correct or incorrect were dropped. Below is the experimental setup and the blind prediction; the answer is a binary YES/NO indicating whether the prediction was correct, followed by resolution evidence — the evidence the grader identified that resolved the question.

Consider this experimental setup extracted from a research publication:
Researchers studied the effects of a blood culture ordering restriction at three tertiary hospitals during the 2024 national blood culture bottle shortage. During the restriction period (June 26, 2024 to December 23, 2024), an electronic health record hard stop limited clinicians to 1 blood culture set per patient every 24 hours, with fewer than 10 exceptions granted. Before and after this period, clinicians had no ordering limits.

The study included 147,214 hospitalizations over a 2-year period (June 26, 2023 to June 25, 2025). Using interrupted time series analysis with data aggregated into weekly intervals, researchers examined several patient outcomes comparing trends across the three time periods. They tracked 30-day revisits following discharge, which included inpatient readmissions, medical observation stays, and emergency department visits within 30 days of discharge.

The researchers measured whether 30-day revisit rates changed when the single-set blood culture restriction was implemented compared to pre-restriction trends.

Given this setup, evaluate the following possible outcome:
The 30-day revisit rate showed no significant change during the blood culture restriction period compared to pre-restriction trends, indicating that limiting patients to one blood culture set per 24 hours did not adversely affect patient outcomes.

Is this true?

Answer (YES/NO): NO